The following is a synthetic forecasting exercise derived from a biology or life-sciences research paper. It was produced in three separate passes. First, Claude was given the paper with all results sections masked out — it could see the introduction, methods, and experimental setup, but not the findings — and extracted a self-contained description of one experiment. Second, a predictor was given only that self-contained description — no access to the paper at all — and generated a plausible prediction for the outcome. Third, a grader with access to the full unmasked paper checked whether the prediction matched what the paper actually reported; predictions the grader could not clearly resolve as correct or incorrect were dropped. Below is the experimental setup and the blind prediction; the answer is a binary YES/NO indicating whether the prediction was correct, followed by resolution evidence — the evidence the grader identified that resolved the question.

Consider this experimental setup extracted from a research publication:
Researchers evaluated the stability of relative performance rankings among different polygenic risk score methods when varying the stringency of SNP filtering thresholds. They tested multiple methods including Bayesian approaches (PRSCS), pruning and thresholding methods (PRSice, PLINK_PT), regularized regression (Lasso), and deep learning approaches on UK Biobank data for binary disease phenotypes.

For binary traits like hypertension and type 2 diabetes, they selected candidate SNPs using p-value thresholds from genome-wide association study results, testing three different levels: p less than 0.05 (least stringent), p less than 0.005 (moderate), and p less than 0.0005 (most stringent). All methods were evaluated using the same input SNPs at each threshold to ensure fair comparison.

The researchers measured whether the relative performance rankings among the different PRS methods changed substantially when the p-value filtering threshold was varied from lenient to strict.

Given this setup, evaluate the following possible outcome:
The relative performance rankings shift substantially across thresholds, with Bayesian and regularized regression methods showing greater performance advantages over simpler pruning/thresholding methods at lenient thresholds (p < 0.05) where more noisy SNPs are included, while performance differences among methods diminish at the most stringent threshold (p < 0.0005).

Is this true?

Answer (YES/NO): NO